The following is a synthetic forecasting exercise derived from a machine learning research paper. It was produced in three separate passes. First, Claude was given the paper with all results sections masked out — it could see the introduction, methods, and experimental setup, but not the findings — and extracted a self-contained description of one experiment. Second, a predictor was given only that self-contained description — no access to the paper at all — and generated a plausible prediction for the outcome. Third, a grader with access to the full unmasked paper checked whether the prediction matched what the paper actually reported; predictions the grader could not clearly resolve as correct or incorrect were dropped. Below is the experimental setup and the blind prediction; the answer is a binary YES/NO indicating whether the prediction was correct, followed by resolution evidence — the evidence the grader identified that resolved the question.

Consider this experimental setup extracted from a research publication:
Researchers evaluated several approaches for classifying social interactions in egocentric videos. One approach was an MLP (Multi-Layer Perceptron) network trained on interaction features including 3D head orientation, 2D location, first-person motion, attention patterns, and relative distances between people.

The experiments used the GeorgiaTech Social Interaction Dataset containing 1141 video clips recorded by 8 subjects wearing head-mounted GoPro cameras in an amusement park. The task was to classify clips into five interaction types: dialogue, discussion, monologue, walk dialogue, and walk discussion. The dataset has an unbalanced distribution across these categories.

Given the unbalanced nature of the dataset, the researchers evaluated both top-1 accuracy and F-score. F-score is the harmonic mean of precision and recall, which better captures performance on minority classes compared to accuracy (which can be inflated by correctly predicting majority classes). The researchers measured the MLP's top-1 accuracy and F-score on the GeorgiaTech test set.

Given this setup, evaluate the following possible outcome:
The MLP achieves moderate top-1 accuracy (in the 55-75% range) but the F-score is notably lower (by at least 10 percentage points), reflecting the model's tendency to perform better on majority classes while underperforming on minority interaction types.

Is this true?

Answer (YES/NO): NO